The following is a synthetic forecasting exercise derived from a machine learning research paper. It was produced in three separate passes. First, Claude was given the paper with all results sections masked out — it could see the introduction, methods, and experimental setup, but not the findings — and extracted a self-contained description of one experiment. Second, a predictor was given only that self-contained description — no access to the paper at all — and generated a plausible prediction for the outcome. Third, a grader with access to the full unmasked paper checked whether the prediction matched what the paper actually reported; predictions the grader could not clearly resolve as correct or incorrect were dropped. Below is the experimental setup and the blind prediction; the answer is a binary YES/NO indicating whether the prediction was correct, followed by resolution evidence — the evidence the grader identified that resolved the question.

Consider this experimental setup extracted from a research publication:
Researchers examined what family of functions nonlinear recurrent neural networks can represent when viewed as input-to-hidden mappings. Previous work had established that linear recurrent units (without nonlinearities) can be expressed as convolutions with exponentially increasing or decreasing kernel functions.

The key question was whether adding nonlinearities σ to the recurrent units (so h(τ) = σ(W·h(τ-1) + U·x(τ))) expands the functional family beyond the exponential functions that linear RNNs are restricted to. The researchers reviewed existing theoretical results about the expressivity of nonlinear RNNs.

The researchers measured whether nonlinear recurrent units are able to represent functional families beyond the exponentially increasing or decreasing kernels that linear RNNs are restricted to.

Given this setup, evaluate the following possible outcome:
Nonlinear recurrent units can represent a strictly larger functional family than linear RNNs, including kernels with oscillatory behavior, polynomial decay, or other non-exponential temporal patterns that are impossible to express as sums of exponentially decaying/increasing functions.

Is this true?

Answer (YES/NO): NO